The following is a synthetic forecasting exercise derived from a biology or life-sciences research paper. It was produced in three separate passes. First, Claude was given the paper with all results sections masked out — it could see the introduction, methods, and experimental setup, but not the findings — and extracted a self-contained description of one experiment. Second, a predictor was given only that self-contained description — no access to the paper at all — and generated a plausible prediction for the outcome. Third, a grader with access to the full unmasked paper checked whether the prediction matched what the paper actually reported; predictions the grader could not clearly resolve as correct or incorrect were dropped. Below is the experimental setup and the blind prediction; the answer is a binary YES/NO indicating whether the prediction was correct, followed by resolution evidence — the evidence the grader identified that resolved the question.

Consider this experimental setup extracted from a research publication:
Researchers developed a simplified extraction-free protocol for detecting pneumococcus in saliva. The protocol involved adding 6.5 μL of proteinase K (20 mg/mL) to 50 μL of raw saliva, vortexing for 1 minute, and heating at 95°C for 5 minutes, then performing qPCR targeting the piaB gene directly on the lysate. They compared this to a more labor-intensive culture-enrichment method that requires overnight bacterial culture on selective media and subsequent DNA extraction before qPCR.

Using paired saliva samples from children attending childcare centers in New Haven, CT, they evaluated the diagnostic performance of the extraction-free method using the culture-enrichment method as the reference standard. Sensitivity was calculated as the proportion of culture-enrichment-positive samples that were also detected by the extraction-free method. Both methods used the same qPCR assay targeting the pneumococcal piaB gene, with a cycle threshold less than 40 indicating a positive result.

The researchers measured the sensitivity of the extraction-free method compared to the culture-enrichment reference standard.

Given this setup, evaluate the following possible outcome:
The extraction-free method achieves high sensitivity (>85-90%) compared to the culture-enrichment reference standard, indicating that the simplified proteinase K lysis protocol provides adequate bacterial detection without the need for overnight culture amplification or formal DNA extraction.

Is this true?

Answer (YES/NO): YES